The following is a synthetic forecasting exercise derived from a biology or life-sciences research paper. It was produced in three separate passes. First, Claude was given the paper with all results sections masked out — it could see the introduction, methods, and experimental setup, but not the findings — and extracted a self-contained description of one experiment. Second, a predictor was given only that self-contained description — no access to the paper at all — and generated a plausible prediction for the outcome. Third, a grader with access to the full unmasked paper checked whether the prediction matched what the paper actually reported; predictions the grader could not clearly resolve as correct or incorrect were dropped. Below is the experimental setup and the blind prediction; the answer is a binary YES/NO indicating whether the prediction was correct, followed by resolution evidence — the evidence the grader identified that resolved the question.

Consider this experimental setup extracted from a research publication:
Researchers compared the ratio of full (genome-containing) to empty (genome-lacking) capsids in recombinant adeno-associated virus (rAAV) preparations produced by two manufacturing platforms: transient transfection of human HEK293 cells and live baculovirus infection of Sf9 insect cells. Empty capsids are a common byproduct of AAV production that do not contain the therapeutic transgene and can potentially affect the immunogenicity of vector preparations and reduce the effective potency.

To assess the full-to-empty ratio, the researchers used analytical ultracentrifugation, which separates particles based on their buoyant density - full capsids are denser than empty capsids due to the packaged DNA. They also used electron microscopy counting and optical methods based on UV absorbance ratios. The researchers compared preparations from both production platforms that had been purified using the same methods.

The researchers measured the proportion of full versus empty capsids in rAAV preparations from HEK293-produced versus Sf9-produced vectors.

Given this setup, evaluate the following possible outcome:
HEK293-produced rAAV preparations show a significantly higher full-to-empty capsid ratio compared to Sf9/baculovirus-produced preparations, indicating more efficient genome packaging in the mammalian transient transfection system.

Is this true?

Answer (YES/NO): YES